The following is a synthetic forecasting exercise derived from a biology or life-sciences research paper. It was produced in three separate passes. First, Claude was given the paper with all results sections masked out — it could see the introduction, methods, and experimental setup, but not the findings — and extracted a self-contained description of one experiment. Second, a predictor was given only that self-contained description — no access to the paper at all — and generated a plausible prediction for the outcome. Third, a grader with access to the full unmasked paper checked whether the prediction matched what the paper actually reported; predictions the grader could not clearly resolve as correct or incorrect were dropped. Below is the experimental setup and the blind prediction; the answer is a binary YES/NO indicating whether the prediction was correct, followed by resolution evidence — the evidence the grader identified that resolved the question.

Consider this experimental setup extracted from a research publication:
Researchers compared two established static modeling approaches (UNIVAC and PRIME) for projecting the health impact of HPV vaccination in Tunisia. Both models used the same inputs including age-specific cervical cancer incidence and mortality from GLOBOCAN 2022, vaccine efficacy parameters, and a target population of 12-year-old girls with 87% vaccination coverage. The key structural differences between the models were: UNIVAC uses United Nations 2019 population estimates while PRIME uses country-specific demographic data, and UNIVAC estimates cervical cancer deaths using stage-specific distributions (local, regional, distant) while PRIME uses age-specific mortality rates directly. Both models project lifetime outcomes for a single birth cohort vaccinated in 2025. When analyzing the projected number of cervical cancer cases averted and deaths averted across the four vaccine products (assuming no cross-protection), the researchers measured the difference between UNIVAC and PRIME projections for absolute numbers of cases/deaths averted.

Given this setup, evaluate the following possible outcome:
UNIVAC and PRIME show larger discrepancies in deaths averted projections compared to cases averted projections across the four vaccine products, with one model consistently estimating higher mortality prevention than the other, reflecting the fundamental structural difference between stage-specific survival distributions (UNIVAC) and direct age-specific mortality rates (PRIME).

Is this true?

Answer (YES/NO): YES